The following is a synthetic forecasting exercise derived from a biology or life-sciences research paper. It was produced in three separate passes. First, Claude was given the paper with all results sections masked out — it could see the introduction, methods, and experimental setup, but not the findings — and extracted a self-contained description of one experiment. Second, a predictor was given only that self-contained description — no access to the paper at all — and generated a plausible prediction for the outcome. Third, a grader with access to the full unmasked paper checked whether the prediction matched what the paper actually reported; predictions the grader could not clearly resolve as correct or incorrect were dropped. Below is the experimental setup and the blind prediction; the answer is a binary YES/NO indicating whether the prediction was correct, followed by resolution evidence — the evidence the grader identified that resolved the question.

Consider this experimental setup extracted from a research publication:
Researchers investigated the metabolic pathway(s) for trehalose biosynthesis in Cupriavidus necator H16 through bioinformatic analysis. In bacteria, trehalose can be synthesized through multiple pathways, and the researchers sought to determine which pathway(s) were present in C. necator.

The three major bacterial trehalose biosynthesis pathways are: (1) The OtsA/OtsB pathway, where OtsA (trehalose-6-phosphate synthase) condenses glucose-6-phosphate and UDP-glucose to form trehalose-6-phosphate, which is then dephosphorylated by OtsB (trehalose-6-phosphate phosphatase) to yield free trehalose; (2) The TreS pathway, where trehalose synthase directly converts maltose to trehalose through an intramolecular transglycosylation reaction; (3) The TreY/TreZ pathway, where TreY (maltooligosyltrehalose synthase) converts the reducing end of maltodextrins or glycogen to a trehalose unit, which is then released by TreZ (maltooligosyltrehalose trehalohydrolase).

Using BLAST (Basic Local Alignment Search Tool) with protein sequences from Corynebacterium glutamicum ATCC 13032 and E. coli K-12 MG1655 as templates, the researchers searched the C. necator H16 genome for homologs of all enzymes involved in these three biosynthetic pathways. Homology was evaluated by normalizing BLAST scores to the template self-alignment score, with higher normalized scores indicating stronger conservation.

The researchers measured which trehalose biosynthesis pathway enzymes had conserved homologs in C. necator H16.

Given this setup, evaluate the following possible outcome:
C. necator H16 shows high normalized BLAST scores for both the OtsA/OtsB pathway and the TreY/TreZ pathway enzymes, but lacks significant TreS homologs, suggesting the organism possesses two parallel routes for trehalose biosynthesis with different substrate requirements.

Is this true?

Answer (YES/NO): NO